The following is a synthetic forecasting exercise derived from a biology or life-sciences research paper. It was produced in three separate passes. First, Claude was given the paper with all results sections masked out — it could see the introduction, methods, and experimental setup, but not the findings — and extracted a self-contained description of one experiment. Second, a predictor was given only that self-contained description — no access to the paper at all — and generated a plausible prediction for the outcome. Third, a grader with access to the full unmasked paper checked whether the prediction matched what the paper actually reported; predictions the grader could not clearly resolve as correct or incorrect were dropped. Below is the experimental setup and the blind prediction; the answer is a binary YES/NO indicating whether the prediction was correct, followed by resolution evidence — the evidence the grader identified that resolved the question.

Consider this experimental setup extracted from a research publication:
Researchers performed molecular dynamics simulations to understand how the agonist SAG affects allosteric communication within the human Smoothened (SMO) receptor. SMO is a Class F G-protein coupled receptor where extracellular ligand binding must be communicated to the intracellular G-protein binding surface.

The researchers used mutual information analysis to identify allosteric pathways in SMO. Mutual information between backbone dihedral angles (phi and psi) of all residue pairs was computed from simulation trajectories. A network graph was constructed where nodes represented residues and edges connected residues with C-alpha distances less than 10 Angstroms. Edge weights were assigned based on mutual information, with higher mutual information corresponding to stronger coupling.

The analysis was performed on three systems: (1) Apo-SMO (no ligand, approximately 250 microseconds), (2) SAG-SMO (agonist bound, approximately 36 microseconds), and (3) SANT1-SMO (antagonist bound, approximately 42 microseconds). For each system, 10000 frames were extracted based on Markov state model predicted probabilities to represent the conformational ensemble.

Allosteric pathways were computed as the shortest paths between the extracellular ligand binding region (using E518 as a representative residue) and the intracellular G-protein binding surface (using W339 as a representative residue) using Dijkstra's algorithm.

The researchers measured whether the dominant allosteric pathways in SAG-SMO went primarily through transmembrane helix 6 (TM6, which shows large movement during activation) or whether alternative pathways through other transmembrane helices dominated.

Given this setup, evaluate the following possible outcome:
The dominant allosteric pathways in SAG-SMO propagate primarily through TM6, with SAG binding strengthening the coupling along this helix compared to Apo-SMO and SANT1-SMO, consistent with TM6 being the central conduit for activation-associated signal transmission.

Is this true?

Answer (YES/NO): NO